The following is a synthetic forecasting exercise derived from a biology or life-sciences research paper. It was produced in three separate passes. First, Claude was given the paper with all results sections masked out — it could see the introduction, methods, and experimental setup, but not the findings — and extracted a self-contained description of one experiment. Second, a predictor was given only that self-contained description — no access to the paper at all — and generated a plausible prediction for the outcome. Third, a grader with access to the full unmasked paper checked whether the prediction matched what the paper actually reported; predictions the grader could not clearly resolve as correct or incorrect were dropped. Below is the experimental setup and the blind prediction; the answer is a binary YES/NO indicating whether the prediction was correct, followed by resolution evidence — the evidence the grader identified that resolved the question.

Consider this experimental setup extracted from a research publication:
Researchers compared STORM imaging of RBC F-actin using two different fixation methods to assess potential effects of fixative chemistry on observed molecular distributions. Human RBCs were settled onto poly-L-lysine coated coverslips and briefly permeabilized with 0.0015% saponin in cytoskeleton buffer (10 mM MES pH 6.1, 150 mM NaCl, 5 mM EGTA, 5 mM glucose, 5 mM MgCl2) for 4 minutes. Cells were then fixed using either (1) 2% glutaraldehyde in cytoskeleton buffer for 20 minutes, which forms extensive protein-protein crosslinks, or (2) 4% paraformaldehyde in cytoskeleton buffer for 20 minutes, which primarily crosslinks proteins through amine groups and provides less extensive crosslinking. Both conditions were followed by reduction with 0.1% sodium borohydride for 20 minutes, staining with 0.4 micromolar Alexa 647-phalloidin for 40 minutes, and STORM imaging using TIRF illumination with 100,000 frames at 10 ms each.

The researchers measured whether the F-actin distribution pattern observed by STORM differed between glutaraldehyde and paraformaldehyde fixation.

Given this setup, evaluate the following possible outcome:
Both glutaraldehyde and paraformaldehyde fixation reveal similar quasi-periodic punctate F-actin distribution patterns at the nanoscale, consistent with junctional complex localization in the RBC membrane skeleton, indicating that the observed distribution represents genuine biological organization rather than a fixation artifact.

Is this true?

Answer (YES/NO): NO